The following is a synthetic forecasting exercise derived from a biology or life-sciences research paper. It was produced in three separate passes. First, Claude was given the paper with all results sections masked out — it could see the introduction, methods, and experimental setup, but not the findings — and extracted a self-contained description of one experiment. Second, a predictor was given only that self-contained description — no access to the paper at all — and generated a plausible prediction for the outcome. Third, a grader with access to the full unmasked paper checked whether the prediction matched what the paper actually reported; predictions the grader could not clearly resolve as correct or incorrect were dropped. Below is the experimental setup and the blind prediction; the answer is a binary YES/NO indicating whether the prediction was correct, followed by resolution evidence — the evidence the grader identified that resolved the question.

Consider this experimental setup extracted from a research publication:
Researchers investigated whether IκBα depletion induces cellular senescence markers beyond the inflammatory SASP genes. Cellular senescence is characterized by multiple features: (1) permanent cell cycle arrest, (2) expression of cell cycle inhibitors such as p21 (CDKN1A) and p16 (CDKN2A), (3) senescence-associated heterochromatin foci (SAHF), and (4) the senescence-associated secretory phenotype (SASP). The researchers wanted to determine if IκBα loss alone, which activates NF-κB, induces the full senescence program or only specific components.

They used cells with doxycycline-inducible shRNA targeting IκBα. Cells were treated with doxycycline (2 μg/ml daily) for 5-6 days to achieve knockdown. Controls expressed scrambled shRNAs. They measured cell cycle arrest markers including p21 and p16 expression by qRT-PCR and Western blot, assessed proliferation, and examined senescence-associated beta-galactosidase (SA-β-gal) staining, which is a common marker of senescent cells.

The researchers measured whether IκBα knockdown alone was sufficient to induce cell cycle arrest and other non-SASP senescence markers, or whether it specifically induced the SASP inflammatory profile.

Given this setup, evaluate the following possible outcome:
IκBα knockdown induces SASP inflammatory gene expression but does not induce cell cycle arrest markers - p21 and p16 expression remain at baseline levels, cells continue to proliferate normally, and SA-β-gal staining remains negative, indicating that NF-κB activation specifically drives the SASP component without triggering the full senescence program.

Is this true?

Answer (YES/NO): YES